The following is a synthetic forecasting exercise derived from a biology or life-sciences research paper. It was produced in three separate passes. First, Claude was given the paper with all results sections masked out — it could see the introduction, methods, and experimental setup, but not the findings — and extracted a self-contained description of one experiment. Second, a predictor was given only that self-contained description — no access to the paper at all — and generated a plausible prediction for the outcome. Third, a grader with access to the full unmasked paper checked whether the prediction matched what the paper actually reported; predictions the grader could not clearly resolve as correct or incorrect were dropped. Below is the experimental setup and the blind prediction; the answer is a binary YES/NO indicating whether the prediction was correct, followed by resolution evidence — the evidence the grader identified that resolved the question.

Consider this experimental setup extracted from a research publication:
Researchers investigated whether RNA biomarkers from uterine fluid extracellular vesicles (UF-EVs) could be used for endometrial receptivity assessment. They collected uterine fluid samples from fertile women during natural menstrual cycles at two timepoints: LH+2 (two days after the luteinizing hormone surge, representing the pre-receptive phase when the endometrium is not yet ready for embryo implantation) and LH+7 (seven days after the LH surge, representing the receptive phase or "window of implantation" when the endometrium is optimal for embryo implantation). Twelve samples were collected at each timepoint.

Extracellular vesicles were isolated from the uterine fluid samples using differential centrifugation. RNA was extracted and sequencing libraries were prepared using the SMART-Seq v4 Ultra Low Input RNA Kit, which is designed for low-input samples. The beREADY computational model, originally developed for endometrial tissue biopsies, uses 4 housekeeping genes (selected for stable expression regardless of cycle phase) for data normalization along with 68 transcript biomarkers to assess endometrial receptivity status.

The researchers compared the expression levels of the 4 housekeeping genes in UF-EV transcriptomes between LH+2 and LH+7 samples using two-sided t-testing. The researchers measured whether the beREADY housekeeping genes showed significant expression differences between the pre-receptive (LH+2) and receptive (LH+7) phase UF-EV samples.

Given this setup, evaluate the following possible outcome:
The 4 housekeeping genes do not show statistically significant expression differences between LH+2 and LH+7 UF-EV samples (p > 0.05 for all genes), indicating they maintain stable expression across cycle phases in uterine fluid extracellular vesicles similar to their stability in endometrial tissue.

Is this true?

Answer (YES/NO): YES